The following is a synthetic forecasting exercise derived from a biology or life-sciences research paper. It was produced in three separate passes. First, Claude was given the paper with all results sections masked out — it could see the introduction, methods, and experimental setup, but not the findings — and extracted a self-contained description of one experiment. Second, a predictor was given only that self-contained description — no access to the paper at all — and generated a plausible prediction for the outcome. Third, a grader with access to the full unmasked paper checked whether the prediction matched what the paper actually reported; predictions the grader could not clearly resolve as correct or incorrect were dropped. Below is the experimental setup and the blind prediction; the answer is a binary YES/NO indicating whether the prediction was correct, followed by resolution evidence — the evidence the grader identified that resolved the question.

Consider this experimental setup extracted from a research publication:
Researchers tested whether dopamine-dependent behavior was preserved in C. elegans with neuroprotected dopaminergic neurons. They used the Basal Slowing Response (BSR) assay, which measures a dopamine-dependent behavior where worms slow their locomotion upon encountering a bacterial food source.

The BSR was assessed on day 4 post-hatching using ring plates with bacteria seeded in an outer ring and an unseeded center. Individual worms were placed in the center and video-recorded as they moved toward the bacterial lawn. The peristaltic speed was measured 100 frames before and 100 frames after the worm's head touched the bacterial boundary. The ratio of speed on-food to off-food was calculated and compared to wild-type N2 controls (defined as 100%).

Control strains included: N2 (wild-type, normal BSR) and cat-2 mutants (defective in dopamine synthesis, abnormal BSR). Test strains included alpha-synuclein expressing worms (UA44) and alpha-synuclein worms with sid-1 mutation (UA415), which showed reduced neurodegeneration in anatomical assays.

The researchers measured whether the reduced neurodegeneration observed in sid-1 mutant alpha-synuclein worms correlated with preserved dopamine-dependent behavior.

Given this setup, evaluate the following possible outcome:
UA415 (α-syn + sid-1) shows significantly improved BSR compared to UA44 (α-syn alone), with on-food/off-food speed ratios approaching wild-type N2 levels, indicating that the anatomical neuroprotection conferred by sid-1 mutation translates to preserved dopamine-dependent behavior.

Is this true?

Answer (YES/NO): NO